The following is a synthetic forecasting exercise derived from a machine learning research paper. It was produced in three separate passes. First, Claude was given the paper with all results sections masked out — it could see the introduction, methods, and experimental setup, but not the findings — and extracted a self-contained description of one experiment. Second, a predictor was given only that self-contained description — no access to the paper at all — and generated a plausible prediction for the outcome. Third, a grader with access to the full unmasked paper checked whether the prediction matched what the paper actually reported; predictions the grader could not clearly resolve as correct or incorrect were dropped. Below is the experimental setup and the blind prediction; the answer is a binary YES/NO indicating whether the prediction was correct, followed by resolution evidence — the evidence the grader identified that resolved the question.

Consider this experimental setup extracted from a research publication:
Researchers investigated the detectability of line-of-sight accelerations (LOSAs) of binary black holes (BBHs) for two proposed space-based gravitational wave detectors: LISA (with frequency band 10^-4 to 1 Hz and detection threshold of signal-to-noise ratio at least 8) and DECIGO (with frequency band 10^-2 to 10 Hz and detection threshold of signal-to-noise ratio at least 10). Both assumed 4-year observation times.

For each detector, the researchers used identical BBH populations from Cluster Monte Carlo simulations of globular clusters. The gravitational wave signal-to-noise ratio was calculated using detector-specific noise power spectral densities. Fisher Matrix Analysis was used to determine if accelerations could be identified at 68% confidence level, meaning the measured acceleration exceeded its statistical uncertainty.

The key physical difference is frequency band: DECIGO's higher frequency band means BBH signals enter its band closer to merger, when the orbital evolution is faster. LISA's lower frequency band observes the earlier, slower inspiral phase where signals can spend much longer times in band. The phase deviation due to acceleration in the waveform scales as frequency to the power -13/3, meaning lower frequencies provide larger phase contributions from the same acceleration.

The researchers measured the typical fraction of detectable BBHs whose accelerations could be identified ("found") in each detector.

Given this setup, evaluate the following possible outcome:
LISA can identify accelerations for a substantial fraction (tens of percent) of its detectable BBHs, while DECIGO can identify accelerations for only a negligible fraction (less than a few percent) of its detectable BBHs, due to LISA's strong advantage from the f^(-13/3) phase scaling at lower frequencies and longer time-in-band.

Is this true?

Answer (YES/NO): NO